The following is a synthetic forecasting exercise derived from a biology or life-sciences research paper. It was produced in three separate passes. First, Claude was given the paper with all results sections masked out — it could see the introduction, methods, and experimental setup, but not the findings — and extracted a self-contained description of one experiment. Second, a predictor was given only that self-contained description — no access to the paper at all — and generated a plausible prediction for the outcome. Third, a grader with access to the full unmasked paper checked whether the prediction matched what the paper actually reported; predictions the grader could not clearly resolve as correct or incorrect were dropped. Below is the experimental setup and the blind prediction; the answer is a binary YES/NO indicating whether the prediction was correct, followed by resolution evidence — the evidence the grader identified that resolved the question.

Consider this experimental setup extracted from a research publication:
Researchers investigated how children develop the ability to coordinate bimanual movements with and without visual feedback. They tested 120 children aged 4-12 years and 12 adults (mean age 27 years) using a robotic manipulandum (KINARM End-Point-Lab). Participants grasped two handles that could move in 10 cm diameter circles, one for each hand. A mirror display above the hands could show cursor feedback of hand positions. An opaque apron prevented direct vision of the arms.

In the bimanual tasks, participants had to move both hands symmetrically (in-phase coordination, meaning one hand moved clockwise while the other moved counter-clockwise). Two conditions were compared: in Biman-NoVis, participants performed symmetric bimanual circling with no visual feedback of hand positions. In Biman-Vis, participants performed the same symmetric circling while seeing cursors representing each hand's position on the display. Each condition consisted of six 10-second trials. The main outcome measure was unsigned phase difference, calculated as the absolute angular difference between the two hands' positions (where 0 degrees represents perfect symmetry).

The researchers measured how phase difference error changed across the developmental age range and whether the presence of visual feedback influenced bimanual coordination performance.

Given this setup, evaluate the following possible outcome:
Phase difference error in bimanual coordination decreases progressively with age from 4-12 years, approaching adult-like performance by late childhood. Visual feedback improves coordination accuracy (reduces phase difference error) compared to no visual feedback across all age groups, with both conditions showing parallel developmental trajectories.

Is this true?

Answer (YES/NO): NO